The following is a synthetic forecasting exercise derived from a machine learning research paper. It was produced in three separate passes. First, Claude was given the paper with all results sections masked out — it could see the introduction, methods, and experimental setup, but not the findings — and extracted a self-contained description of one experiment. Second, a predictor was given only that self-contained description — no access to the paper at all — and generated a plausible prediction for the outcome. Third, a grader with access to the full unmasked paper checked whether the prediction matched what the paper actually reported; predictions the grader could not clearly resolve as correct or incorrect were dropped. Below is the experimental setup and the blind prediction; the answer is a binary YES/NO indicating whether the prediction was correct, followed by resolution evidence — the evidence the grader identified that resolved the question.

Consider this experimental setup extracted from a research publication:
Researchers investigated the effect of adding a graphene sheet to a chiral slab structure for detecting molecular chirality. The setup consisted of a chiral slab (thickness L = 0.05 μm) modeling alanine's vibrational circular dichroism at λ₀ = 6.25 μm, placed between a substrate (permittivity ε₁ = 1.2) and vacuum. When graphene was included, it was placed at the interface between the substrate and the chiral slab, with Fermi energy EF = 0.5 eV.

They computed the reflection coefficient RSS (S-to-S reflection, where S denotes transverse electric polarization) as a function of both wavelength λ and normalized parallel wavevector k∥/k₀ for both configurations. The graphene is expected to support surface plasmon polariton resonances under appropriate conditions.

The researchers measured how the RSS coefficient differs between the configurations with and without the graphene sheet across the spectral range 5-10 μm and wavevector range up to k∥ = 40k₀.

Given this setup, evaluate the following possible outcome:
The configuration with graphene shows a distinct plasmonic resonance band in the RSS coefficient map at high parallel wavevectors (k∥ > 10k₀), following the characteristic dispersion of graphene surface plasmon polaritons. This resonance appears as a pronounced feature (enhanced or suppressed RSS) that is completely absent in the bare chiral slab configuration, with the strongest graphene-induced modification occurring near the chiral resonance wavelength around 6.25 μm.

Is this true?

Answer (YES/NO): NO